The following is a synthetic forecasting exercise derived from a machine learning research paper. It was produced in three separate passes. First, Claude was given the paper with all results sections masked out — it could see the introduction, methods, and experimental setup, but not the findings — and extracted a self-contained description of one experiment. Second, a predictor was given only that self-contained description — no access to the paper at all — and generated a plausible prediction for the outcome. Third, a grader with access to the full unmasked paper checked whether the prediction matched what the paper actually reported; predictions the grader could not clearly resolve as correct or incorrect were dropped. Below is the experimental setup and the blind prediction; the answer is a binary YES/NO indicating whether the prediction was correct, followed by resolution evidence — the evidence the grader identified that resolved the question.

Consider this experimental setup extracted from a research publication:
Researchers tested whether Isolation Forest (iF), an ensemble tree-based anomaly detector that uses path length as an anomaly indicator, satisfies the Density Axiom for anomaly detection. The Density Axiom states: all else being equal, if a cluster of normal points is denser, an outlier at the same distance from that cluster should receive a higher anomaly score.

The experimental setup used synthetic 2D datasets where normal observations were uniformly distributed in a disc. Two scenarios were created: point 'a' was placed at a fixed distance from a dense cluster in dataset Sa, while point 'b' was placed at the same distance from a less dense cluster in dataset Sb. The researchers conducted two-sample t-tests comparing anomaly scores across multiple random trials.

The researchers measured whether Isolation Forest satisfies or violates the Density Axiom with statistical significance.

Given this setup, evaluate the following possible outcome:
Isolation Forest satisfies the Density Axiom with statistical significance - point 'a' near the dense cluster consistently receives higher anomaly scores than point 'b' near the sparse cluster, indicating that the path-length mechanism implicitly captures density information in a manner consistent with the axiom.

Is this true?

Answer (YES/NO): NO